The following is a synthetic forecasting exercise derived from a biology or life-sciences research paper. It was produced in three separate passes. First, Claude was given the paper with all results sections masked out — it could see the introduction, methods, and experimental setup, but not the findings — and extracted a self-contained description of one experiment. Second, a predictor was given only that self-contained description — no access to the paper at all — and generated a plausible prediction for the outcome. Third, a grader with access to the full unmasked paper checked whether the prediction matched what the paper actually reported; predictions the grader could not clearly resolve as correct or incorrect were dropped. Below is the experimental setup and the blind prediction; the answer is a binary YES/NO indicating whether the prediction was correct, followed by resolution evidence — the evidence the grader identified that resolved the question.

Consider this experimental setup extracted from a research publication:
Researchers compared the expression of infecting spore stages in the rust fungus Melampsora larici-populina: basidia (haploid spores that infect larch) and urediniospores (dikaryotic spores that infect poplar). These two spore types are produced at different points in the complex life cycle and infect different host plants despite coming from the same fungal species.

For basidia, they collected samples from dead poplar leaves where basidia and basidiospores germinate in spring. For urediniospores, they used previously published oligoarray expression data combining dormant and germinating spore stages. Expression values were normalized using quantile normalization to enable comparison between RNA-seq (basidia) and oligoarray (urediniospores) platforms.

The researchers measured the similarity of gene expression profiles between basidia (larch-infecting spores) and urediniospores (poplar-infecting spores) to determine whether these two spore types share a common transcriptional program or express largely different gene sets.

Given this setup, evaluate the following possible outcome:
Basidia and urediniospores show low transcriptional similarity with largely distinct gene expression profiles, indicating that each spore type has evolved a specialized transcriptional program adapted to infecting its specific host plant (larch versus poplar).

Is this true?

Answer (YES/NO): NO